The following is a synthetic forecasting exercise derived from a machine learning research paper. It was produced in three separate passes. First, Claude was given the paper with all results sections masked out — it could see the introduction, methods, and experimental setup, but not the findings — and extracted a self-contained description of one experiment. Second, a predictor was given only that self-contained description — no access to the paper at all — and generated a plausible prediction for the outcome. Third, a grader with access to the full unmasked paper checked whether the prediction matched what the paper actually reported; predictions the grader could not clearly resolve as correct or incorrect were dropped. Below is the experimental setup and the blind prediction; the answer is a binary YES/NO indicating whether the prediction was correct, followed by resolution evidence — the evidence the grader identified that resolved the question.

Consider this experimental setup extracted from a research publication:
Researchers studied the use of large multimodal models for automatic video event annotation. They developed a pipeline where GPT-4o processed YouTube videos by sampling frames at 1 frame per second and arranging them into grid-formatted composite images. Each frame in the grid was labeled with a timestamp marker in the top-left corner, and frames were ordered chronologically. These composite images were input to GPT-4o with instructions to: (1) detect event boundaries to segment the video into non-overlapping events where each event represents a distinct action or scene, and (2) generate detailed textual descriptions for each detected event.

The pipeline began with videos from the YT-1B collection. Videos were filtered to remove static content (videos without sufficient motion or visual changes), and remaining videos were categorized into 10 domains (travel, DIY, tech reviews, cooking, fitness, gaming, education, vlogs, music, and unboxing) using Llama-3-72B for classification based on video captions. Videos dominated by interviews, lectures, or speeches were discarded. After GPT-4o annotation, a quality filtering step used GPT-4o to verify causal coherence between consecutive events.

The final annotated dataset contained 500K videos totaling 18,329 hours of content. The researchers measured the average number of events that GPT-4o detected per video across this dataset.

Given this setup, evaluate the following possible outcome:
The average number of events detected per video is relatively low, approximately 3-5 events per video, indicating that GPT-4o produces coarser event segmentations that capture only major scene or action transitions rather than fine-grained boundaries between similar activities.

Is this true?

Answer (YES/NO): NO